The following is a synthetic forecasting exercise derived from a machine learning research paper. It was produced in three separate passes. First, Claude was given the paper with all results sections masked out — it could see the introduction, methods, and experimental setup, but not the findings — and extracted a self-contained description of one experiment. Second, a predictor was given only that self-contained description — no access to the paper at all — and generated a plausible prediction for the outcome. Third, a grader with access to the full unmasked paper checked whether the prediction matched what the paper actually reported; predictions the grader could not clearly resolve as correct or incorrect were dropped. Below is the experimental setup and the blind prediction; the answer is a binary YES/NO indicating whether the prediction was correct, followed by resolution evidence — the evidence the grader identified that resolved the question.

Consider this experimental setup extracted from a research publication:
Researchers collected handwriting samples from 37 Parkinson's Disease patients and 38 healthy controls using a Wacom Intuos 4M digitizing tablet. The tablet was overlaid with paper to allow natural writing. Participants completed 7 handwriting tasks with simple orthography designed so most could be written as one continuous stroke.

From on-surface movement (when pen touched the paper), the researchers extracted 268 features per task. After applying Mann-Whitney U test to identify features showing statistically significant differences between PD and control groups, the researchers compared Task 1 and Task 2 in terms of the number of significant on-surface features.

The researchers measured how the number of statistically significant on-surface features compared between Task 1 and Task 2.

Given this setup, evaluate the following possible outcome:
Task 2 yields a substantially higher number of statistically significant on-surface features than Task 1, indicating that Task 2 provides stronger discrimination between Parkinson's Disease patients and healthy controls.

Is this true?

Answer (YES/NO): YES